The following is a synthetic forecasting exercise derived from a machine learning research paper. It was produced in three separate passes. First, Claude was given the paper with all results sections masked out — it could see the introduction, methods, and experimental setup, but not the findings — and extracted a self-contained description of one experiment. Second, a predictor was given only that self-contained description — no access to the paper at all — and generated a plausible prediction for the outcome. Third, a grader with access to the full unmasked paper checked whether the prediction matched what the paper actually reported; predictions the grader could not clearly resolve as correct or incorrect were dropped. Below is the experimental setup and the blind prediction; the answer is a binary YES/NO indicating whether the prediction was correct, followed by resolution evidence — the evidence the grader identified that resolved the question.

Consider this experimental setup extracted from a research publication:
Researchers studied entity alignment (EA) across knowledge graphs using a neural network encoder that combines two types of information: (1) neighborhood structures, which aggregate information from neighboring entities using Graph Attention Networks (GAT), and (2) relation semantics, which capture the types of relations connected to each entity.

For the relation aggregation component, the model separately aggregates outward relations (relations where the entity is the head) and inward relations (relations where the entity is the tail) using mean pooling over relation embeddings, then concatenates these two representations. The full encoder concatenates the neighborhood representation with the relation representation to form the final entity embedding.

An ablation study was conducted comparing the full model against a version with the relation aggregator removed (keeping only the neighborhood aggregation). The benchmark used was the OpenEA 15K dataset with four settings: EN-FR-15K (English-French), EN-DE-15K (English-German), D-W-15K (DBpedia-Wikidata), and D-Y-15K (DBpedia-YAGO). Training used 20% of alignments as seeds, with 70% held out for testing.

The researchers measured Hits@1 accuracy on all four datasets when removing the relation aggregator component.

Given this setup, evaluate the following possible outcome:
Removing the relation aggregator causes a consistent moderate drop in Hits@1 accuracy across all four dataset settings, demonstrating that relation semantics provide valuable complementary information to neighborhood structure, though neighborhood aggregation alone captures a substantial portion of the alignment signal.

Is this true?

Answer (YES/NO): YES